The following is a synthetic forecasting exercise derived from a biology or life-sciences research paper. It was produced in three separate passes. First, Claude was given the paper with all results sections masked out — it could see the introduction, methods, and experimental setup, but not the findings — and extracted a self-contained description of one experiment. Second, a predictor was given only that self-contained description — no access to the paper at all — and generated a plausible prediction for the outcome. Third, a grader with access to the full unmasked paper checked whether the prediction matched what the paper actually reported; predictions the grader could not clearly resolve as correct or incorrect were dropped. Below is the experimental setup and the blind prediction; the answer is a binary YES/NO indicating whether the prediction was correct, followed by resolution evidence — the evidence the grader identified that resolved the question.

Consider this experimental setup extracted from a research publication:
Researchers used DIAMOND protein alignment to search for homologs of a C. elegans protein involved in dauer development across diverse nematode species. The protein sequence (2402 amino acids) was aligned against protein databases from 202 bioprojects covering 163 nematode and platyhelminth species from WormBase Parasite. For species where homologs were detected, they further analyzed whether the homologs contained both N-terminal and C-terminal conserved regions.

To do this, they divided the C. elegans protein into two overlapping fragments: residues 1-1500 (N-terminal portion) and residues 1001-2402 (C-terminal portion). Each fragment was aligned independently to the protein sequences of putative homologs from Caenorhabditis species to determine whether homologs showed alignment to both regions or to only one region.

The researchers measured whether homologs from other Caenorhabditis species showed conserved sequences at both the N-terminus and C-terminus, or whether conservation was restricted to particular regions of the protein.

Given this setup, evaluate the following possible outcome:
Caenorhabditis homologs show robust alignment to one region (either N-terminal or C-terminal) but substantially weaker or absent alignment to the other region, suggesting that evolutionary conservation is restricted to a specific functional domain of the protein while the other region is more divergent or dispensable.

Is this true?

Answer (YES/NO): NO